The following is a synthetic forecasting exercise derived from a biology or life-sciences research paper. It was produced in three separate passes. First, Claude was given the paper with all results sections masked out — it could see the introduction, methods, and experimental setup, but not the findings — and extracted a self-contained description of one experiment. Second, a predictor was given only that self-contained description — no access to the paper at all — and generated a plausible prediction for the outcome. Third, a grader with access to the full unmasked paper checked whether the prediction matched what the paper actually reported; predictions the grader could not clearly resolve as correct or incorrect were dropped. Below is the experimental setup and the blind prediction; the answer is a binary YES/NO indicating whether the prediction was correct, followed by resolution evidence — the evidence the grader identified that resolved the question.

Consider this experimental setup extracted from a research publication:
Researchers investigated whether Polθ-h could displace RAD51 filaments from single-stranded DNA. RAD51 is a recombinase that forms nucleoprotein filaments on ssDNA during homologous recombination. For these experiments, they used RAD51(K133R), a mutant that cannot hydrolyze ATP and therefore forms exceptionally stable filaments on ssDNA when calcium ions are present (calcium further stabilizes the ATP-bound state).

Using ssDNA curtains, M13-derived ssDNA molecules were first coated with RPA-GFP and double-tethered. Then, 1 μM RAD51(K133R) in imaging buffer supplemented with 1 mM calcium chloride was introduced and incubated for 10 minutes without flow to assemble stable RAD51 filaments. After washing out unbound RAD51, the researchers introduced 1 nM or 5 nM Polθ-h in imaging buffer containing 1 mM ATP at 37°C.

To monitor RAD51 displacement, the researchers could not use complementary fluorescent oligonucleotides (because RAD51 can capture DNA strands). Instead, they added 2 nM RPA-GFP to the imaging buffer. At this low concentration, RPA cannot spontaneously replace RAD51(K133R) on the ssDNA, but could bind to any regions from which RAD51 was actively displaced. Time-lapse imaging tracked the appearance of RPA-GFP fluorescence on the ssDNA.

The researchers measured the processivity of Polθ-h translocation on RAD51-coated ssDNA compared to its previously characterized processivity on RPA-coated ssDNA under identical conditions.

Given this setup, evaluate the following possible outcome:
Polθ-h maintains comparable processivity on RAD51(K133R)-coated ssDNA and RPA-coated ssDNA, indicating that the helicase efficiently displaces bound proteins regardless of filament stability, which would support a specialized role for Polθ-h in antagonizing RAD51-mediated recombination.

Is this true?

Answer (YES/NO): NO